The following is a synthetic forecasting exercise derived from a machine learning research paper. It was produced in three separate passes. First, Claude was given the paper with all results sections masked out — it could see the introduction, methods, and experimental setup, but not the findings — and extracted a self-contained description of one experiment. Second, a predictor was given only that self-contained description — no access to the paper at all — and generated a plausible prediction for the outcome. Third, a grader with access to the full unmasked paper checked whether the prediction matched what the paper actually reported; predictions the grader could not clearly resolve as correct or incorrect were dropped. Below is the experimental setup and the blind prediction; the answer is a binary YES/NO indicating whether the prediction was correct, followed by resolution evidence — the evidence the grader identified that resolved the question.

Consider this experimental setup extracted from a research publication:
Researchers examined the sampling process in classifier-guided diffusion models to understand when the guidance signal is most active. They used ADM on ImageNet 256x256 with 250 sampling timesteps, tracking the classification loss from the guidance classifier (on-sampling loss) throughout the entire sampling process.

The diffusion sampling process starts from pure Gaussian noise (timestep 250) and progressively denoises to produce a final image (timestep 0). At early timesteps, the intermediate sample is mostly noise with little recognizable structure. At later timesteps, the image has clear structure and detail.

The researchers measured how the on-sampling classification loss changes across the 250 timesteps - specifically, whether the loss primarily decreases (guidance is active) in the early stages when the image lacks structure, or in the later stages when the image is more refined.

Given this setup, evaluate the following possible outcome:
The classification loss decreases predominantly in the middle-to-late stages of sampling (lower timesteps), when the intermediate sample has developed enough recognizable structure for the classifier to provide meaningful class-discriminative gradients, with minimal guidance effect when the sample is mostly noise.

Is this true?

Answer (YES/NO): NO